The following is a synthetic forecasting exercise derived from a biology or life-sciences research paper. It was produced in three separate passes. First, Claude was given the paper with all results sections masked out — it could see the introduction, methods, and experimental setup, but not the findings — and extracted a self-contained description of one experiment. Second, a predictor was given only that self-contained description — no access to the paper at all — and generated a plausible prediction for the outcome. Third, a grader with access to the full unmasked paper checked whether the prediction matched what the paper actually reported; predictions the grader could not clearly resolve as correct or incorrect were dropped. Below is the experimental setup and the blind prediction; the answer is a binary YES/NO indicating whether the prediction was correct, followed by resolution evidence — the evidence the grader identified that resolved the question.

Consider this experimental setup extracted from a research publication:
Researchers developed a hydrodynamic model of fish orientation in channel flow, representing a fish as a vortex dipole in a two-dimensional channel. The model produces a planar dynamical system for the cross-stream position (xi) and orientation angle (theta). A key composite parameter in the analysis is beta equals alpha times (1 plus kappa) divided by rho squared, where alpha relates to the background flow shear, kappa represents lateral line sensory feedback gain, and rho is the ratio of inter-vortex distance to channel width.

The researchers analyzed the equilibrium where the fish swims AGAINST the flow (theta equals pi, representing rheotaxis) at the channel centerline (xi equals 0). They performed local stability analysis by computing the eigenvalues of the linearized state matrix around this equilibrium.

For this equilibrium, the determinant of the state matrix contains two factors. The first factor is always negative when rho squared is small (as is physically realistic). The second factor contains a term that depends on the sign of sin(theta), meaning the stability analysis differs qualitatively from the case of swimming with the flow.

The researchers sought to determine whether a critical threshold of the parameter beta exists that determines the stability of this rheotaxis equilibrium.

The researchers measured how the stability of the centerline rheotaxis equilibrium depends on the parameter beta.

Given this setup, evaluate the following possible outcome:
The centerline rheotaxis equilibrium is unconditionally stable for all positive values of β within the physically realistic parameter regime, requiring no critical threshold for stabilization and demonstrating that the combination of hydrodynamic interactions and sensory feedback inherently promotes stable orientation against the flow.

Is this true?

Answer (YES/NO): NO